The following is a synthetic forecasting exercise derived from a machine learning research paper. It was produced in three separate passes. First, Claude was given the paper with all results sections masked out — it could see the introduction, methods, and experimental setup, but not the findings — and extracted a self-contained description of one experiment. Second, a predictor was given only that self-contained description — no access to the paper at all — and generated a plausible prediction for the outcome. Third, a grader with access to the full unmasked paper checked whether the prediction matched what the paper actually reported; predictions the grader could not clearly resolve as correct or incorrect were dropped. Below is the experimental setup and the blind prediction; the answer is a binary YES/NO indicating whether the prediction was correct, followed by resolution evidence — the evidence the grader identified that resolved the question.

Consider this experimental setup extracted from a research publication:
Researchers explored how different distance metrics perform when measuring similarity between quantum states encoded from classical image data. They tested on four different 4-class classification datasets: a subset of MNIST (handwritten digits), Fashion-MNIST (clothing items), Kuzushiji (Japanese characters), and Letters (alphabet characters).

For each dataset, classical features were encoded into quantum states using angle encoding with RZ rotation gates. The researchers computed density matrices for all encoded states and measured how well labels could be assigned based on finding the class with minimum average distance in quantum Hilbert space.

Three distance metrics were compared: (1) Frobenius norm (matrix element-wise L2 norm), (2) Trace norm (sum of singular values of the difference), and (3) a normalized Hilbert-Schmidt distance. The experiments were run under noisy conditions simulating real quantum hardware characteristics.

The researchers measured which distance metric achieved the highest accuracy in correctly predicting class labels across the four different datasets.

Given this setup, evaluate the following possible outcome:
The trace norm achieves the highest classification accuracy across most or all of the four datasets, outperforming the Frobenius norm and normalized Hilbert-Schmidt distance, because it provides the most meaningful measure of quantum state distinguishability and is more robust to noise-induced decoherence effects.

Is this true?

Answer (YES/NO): NO